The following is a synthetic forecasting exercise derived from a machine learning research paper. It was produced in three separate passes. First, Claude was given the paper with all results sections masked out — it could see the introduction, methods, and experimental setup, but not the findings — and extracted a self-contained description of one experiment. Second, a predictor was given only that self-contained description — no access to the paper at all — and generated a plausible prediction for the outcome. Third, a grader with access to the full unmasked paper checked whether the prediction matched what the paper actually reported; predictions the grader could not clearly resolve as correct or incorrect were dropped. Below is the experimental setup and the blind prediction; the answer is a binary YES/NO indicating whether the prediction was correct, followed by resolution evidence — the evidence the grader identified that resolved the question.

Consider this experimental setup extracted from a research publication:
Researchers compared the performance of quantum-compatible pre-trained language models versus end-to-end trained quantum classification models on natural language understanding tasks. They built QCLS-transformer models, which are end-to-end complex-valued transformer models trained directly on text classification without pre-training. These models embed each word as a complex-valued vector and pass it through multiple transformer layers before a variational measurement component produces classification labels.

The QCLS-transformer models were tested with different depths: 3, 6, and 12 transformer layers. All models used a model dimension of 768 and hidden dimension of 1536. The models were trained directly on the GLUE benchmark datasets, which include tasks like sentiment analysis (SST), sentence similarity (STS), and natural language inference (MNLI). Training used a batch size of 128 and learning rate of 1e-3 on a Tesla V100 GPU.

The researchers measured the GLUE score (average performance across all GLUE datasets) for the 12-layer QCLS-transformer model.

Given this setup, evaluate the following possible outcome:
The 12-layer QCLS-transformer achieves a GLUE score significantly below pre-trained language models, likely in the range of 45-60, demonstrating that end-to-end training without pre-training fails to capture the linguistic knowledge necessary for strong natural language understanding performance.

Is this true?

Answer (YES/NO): YES